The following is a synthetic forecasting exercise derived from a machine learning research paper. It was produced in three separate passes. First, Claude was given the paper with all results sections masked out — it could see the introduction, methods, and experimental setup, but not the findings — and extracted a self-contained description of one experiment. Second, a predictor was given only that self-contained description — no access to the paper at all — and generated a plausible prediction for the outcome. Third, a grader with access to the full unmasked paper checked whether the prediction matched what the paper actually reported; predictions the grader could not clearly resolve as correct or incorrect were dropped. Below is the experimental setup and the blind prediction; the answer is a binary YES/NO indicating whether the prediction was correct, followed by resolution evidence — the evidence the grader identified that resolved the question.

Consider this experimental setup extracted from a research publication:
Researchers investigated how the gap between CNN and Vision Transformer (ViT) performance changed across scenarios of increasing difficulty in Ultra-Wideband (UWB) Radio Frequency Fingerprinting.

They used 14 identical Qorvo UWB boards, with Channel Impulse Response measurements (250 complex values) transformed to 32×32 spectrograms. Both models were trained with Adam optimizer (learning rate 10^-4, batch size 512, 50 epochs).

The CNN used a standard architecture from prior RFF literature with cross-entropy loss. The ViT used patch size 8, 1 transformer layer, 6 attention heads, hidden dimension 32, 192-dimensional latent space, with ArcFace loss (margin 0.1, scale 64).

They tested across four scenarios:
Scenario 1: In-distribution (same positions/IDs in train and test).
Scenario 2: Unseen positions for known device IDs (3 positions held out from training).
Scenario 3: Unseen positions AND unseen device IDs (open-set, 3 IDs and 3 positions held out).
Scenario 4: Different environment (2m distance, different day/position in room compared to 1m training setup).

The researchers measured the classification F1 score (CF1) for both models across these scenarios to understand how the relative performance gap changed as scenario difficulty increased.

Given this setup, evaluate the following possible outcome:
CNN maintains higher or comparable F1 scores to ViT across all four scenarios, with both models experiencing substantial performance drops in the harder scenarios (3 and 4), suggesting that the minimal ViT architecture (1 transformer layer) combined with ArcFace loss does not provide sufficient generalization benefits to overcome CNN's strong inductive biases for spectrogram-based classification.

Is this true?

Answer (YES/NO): NO